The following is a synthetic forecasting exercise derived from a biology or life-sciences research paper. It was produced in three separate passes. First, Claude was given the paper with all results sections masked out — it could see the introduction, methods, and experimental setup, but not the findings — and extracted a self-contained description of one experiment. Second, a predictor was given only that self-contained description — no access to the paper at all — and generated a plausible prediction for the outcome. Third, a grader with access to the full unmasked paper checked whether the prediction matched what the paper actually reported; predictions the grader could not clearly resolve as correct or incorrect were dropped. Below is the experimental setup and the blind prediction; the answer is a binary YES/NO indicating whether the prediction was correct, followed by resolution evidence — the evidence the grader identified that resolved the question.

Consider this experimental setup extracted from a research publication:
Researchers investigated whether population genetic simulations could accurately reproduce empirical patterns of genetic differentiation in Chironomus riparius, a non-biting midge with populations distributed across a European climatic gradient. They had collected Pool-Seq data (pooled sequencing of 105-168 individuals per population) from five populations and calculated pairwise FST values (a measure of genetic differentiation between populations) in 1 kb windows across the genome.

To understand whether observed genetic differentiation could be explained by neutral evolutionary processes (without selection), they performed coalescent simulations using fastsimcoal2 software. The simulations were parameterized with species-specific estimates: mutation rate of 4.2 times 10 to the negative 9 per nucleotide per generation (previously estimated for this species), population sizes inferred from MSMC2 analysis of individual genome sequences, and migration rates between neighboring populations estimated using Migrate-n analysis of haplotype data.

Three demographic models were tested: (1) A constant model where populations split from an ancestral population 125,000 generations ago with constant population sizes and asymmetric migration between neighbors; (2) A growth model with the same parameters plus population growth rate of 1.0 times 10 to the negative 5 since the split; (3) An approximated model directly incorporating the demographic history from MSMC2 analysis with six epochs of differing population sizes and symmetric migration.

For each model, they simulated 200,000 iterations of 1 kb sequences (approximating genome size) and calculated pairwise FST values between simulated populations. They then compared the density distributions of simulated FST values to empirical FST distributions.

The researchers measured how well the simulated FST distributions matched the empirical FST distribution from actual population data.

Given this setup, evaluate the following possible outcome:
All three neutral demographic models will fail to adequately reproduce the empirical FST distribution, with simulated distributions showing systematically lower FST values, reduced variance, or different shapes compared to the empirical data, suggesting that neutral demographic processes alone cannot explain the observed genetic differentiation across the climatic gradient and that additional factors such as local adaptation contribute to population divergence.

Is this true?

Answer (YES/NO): YES